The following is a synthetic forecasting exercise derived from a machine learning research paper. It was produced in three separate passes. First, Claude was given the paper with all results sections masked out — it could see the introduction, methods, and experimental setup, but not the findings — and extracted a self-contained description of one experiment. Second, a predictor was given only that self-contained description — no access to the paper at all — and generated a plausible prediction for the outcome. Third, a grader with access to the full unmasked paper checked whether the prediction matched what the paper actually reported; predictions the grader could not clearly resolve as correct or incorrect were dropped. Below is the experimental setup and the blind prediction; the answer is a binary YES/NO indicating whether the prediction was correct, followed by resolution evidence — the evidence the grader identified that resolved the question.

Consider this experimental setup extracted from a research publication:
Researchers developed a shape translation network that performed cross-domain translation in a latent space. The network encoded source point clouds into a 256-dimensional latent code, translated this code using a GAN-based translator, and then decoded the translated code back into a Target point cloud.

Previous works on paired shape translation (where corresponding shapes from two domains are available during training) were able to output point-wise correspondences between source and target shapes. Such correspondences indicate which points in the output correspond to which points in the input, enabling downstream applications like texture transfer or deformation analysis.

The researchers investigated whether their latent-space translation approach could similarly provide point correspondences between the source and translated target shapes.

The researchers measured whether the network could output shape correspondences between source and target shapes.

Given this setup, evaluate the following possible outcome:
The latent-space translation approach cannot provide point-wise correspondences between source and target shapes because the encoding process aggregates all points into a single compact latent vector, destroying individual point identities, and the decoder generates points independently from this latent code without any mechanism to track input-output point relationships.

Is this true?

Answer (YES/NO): YES